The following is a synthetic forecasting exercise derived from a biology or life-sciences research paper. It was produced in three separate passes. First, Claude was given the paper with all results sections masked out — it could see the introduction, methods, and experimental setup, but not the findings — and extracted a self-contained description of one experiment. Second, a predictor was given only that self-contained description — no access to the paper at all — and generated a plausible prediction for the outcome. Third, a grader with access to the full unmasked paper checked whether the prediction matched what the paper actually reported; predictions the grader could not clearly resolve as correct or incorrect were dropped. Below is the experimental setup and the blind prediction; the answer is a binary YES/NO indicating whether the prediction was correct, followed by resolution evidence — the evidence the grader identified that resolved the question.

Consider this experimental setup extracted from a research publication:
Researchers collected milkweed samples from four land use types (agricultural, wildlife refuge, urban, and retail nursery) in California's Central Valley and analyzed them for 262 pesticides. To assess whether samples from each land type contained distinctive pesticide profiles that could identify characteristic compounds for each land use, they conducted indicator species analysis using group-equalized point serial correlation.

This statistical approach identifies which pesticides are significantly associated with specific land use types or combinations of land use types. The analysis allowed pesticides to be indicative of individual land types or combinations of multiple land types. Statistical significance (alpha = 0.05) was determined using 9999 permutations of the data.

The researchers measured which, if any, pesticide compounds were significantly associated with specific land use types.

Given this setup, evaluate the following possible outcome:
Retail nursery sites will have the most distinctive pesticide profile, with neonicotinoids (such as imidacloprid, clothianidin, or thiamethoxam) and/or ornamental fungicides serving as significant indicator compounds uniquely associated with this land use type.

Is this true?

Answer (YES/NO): NO